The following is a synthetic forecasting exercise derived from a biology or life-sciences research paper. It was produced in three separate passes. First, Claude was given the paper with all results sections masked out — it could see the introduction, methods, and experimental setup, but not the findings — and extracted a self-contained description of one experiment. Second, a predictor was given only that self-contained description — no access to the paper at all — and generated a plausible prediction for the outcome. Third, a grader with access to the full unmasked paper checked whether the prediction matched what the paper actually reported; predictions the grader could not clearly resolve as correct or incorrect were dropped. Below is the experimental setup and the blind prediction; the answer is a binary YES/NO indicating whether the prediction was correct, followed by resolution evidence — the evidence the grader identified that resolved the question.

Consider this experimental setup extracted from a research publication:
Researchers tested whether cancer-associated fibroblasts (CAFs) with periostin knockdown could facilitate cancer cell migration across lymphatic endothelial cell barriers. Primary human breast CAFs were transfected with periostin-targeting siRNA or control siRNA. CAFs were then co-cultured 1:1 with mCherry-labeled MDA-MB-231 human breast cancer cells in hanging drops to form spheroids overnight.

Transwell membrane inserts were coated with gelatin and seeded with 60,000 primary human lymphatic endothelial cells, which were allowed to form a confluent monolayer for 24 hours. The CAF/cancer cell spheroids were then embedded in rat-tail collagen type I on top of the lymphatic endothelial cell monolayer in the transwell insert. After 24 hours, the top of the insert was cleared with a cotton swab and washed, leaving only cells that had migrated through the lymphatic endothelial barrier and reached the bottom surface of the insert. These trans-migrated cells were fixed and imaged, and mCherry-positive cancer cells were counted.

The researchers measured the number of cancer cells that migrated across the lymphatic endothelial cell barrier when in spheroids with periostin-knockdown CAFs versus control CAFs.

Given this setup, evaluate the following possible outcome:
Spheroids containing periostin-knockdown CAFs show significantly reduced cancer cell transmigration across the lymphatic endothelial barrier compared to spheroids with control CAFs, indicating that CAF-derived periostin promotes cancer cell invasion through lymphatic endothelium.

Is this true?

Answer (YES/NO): YES